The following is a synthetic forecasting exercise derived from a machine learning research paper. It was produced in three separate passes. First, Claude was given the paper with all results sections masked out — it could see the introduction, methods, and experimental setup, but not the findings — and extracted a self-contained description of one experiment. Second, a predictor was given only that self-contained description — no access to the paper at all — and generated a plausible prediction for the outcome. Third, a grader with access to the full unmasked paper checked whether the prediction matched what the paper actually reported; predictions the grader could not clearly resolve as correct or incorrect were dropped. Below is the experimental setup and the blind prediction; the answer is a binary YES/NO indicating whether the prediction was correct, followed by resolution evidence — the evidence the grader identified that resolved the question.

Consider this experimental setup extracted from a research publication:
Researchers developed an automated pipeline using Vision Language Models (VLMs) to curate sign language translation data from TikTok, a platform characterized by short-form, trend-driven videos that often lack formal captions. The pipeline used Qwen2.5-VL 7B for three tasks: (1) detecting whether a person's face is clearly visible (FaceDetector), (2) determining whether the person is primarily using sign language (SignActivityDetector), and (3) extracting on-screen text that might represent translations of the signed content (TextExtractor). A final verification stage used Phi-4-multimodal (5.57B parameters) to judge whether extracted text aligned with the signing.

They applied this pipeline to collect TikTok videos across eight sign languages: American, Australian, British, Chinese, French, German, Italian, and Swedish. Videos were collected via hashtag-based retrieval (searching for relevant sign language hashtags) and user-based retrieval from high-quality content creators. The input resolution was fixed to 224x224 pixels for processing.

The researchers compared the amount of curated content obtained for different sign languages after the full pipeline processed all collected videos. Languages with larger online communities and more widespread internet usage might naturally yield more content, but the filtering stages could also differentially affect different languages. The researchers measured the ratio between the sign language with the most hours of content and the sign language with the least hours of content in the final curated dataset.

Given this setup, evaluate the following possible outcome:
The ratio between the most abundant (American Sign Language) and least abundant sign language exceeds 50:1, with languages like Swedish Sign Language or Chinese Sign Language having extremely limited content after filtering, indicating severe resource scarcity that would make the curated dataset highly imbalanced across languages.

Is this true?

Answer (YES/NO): NO